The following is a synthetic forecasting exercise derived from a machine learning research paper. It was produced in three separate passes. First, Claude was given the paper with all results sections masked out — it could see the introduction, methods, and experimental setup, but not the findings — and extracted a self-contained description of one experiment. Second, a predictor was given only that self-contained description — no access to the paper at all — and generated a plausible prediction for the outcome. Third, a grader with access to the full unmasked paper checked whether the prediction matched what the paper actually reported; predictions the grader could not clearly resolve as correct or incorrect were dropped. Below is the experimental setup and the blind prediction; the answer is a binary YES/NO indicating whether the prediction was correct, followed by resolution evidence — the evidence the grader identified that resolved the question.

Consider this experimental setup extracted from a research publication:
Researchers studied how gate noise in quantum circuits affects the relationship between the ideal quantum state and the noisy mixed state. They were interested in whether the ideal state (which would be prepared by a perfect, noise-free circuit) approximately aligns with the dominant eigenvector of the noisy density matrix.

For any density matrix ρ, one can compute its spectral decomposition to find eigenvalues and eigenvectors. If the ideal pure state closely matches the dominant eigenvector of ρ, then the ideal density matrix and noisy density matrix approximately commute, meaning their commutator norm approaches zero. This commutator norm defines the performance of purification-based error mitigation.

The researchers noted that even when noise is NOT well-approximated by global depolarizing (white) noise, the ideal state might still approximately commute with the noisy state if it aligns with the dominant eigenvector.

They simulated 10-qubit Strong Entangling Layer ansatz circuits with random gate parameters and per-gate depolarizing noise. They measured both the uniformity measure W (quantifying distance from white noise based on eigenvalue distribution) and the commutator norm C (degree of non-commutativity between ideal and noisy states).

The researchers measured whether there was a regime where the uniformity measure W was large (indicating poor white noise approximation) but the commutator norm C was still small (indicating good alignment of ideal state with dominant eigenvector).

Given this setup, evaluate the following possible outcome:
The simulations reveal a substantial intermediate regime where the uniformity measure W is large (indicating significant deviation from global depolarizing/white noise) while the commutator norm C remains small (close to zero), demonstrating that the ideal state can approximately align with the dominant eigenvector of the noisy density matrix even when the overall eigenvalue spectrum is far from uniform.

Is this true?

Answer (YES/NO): YES